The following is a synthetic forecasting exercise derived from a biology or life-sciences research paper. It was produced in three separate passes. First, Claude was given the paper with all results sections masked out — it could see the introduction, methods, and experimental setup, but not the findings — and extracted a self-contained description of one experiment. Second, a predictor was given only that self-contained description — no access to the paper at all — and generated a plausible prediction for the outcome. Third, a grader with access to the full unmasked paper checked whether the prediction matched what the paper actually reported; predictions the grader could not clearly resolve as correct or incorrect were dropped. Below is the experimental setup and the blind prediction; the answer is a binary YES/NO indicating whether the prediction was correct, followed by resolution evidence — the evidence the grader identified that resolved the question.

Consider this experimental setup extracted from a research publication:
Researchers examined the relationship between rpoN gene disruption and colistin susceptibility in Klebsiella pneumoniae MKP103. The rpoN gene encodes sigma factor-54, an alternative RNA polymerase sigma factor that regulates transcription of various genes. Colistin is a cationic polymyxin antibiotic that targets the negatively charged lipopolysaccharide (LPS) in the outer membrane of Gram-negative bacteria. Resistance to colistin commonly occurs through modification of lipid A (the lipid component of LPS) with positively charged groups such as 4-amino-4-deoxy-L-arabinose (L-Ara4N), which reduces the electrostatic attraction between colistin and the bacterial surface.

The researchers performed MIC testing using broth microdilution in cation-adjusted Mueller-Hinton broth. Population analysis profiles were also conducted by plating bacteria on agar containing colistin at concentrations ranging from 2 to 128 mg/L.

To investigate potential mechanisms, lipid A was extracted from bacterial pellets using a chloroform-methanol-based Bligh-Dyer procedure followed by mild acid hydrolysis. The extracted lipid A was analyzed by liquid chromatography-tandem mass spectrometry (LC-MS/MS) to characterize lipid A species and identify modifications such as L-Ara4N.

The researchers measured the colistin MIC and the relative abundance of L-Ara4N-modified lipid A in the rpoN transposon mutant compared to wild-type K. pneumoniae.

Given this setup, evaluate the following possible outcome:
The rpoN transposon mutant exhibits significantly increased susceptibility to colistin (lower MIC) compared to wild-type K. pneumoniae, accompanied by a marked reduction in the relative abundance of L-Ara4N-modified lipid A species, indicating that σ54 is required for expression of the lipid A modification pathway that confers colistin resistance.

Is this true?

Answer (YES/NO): YES